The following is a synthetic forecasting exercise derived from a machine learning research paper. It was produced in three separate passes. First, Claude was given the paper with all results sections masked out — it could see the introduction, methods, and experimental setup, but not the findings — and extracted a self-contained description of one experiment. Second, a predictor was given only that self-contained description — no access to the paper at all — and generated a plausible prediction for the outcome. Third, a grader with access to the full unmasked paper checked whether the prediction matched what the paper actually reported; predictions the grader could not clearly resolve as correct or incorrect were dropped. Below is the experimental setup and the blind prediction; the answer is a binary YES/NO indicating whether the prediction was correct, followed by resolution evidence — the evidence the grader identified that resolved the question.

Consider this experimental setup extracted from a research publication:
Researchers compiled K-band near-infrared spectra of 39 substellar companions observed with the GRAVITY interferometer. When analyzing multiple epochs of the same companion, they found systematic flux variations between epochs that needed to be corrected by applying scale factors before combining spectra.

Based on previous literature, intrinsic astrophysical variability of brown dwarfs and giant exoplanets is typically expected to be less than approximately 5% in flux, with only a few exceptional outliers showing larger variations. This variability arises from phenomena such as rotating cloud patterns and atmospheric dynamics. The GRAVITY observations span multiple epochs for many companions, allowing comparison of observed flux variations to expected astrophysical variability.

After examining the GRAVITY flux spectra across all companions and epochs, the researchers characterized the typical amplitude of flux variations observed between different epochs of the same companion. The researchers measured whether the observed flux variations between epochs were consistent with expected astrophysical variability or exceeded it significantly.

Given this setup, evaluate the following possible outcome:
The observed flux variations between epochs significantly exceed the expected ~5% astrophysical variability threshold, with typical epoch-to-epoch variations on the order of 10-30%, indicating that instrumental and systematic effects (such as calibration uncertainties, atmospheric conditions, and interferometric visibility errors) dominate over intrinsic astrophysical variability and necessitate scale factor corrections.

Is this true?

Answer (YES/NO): NO